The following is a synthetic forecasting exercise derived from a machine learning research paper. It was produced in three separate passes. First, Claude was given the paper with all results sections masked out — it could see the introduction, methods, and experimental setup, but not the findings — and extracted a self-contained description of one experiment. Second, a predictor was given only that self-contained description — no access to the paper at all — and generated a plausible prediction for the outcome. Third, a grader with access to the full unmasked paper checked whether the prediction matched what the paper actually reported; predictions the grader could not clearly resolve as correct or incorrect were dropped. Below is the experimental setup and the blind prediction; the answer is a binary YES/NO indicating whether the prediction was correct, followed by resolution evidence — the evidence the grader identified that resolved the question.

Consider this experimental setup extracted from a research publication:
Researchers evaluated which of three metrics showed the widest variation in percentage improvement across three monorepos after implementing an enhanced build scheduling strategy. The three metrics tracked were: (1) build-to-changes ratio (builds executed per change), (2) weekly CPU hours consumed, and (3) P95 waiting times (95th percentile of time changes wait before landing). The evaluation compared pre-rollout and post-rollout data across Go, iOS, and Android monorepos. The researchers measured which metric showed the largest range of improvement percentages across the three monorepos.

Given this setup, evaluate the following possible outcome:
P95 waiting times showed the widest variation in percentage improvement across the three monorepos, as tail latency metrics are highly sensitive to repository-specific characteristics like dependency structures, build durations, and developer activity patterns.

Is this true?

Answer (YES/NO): NO